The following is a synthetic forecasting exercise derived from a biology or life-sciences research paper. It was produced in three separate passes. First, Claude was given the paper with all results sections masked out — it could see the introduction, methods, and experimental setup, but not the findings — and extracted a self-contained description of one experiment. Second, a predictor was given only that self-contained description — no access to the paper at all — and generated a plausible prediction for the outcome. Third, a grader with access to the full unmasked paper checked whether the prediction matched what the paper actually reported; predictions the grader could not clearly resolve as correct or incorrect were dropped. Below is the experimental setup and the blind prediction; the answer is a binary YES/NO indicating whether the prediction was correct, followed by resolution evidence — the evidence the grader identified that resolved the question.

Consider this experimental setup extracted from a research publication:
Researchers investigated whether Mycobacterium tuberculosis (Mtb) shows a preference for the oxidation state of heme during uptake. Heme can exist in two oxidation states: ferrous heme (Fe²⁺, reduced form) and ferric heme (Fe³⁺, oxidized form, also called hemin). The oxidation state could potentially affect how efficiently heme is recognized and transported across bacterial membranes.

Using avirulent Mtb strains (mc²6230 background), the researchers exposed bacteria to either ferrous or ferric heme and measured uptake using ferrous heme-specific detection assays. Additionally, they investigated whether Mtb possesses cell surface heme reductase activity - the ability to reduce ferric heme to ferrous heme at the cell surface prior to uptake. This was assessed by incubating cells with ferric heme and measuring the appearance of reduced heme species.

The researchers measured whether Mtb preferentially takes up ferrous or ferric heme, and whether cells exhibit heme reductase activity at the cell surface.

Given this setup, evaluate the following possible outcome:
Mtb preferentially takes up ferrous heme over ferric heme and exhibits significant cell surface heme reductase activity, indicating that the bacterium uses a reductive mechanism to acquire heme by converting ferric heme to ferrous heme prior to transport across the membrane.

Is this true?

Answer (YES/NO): YES